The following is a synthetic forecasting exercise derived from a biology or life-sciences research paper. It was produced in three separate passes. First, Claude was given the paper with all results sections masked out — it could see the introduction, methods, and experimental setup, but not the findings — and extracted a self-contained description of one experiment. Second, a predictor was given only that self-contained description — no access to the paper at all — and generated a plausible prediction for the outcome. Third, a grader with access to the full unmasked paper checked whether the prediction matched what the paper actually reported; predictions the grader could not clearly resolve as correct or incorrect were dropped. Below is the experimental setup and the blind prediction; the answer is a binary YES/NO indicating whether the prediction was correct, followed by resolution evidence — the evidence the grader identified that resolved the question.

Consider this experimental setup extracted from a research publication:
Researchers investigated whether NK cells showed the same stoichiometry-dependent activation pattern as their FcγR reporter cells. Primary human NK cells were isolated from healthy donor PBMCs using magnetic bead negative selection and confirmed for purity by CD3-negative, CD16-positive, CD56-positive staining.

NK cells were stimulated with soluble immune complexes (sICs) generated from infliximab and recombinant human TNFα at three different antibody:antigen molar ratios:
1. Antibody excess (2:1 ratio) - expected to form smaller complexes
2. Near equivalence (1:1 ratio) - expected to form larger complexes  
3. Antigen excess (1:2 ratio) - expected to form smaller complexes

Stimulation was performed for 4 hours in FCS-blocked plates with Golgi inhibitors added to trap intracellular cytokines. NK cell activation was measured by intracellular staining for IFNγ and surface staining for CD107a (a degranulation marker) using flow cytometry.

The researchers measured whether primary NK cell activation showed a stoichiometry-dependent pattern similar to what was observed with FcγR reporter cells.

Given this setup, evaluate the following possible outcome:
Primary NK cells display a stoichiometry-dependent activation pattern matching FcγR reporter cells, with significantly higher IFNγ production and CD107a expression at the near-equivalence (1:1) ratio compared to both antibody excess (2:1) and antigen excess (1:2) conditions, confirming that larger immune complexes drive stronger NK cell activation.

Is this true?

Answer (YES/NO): NO